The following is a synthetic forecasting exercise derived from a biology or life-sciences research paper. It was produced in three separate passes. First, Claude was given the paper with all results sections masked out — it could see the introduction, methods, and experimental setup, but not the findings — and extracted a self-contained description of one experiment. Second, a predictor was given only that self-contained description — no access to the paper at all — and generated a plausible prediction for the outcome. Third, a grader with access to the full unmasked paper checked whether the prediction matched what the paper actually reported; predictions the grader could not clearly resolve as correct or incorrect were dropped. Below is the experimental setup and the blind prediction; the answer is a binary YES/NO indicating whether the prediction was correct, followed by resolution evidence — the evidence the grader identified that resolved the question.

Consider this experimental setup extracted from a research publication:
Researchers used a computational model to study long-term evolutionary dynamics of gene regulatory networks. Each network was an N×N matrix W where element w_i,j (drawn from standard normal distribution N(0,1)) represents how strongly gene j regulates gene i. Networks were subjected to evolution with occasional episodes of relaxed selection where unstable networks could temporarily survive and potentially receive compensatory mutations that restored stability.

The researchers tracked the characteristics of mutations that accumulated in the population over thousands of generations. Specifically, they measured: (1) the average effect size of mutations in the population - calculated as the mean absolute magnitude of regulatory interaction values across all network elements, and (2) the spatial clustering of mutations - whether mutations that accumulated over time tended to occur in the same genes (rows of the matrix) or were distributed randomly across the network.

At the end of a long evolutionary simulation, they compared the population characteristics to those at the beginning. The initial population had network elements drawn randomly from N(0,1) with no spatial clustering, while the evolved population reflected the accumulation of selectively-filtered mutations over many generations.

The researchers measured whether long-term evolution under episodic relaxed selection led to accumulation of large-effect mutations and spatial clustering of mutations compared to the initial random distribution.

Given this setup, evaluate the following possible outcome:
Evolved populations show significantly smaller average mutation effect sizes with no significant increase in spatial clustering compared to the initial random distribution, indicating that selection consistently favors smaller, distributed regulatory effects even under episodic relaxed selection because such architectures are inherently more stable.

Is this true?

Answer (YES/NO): NO